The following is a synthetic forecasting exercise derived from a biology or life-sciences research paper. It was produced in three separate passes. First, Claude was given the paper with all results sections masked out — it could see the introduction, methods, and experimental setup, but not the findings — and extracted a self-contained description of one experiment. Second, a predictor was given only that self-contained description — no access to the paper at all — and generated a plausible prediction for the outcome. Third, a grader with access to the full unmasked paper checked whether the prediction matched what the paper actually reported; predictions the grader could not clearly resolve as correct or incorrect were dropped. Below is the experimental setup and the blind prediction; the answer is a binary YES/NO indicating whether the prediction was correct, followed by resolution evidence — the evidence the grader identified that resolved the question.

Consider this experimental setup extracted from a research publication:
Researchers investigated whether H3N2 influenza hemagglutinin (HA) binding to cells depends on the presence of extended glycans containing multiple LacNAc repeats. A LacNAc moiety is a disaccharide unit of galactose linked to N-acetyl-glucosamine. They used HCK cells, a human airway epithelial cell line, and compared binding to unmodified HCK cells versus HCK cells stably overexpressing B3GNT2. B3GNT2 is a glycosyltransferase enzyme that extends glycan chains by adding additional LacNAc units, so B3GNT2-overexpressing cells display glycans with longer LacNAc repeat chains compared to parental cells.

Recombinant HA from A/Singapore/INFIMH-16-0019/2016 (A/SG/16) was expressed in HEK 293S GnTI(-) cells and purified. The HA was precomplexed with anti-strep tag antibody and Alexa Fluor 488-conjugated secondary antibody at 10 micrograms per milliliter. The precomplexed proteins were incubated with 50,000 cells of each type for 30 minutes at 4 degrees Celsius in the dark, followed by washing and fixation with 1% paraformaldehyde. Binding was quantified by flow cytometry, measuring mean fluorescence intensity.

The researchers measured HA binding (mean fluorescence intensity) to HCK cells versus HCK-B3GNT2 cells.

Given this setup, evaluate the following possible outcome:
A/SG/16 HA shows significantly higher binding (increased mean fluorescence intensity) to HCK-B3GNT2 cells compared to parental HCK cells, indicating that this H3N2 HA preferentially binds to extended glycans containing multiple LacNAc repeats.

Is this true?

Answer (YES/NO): YES